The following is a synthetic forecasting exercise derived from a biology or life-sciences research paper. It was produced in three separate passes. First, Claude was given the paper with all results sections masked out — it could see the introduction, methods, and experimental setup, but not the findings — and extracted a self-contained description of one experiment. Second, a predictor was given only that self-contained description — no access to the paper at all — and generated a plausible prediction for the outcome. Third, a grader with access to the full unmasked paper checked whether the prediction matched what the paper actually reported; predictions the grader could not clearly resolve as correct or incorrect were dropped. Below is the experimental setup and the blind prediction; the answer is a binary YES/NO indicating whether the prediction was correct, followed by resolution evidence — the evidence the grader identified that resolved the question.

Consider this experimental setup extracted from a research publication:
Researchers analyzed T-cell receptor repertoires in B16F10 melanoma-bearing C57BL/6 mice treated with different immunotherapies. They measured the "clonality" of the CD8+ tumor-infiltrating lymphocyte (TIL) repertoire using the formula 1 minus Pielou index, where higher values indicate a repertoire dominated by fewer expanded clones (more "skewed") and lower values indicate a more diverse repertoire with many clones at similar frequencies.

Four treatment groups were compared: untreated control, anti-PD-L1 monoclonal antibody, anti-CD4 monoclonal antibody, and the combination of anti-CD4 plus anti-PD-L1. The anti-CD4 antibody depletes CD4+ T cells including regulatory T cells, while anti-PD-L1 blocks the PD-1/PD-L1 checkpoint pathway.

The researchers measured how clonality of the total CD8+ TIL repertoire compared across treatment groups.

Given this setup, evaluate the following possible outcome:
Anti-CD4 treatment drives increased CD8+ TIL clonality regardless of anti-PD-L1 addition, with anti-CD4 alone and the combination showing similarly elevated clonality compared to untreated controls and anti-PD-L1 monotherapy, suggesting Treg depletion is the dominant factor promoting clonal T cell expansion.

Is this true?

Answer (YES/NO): NO